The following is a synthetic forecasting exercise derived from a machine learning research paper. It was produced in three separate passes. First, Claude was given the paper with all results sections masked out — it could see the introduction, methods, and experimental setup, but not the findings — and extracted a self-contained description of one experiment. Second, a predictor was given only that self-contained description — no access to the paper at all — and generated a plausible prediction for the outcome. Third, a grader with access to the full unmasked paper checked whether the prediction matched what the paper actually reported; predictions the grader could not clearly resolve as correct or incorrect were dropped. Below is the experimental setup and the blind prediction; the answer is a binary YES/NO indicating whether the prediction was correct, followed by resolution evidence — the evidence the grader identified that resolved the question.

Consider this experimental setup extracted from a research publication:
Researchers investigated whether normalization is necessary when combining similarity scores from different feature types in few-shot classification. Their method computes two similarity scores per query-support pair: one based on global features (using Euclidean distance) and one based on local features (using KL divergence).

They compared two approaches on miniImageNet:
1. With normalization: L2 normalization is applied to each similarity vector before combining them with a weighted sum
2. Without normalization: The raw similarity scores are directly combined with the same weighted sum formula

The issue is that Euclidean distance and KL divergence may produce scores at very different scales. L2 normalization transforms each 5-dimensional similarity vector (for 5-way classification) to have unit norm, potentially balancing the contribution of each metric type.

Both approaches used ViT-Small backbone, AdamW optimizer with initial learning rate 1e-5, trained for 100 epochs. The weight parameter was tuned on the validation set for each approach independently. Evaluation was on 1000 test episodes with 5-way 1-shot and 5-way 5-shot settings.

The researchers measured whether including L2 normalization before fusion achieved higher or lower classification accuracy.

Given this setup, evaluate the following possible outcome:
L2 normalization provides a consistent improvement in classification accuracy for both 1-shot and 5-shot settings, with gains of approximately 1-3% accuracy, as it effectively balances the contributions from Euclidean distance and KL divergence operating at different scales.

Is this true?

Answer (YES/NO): YES